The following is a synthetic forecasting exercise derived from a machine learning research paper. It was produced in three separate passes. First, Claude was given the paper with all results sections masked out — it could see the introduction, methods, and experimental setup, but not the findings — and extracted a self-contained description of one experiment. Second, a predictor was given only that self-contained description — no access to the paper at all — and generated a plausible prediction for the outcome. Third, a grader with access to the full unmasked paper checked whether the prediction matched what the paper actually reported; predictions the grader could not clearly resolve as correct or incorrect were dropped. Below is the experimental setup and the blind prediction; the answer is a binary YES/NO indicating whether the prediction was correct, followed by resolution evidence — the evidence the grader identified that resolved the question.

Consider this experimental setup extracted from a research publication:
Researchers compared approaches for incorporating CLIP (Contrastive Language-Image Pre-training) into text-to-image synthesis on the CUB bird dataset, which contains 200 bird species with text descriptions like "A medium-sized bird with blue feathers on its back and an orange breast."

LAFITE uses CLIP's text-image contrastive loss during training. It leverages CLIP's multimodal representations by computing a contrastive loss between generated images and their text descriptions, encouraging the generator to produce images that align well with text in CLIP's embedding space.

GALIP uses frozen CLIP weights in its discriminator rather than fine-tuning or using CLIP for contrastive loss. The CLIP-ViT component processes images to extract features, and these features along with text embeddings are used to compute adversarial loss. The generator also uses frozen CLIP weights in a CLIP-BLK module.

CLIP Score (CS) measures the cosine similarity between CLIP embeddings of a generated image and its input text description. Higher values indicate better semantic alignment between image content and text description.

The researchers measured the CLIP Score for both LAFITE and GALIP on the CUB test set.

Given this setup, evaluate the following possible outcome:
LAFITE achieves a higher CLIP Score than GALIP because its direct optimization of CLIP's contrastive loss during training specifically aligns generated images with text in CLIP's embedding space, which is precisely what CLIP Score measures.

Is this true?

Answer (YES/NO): NO